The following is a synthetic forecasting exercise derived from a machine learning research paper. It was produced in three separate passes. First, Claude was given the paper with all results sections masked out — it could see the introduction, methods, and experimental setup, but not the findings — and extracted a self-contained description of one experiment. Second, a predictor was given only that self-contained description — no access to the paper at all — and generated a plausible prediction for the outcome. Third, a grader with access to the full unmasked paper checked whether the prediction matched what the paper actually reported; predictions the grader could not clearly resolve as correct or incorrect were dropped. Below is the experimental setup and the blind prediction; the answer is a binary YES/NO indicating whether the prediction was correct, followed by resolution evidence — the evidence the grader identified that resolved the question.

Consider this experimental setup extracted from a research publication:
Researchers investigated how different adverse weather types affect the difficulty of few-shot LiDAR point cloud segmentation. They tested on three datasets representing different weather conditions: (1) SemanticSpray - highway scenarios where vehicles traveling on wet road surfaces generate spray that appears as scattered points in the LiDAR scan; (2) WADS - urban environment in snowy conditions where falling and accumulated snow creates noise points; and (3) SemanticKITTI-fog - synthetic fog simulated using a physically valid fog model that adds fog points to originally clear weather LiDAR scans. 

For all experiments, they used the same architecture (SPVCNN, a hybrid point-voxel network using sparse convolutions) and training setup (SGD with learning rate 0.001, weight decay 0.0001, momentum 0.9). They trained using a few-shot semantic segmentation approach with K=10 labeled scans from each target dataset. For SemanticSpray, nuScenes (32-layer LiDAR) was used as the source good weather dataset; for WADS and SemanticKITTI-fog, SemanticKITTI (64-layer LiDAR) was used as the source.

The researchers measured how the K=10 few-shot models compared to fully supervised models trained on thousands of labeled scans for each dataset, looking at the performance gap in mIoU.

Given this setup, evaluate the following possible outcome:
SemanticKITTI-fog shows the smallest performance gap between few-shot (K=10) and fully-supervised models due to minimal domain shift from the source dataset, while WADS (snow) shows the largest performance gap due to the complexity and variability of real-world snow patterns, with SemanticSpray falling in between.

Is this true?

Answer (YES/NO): NO